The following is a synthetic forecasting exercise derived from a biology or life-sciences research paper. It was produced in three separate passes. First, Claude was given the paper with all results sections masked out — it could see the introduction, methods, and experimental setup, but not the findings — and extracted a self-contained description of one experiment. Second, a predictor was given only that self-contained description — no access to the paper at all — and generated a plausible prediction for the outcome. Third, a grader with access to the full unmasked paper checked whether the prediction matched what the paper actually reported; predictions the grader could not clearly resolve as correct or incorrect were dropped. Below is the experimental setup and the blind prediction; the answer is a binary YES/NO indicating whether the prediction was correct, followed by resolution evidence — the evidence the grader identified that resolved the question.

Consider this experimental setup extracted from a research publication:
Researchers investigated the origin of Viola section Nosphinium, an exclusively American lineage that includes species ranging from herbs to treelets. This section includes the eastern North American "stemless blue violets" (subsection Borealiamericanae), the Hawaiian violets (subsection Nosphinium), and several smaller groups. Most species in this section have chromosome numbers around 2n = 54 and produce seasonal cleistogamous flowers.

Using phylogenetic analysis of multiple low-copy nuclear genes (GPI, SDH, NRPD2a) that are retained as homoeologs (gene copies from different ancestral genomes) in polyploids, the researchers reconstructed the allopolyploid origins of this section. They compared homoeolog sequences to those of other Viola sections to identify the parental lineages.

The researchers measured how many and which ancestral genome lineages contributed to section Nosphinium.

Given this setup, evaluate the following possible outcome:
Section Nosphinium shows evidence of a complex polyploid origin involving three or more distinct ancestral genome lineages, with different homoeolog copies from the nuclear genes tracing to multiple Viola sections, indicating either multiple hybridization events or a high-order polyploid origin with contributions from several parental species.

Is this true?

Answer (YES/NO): YES